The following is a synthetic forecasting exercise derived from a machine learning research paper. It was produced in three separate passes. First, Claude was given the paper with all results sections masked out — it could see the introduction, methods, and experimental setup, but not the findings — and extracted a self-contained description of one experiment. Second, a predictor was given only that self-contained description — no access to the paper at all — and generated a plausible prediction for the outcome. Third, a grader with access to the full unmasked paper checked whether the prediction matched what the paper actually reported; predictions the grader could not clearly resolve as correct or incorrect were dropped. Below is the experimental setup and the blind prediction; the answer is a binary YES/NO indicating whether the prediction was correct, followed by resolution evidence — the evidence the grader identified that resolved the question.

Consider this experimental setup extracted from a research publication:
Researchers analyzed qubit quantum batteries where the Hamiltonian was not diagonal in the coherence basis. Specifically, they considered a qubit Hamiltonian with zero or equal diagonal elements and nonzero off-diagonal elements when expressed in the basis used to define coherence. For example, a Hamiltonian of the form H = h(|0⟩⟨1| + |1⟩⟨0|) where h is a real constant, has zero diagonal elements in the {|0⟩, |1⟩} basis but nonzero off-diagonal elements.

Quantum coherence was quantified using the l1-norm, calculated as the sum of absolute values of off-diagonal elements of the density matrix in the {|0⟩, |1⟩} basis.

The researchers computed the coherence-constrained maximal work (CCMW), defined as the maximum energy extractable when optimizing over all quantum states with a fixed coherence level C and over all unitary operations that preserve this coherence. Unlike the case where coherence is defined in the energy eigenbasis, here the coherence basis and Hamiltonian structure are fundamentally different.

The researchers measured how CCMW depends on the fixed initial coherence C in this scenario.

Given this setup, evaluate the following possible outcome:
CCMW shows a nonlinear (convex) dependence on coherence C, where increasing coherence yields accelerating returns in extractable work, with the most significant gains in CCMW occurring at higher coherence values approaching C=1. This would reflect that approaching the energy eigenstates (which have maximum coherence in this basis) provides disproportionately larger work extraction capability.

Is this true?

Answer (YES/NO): NO